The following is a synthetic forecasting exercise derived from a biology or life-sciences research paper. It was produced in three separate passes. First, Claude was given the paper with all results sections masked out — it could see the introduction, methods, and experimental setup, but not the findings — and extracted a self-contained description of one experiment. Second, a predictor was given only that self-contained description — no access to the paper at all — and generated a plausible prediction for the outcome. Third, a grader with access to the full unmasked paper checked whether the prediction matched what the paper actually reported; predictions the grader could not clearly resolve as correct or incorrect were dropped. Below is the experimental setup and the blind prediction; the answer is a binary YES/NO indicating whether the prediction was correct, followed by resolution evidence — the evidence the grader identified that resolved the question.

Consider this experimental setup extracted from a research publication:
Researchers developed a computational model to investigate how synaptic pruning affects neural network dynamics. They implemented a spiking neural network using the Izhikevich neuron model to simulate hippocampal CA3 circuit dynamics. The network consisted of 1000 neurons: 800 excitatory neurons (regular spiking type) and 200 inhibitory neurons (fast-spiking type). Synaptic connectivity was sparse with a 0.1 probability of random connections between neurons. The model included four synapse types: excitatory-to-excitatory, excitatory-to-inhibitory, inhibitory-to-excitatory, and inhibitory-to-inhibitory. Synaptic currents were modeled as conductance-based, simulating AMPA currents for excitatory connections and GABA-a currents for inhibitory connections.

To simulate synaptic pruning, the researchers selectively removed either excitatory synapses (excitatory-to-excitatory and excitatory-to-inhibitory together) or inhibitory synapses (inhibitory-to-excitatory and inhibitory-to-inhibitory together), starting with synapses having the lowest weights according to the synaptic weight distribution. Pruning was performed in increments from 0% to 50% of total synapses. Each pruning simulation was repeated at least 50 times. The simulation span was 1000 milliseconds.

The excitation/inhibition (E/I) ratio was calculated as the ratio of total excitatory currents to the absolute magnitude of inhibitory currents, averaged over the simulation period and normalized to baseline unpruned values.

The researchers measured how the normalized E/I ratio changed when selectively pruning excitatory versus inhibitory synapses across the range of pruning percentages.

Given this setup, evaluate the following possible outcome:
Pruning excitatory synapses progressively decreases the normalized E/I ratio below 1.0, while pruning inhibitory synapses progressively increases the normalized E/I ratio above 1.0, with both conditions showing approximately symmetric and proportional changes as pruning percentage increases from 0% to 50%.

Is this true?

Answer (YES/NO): NO